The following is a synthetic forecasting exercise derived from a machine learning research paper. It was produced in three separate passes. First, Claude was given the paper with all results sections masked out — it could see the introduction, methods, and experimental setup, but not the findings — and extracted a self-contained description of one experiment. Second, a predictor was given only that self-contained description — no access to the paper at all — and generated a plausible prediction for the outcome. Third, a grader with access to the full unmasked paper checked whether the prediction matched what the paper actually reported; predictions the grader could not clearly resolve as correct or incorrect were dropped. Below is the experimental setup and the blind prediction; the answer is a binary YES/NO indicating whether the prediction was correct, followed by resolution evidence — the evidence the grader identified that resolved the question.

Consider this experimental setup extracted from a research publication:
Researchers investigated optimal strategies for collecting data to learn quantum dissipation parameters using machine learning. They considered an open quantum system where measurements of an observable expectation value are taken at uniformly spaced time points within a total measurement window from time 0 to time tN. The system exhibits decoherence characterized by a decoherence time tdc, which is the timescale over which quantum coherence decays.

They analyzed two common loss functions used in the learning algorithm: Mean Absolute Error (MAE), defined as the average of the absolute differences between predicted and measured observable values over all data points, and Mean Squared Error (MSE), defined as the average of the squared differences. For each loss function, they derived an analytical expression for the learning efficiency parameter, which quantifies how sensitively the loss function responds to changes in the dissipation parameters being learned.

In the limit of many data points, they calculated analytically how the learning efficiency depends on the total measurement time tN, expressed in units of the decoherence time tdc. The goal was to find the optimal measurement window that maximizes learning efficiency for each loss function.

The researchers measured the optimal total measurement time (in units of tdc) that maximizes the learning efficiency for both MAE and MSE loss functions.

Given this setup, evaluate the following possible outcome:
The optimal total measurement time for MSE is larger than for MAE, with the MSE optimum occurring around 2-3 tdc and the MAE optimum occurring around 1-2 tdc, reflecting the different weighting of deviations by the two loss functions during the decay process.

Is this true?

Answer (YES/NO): NO